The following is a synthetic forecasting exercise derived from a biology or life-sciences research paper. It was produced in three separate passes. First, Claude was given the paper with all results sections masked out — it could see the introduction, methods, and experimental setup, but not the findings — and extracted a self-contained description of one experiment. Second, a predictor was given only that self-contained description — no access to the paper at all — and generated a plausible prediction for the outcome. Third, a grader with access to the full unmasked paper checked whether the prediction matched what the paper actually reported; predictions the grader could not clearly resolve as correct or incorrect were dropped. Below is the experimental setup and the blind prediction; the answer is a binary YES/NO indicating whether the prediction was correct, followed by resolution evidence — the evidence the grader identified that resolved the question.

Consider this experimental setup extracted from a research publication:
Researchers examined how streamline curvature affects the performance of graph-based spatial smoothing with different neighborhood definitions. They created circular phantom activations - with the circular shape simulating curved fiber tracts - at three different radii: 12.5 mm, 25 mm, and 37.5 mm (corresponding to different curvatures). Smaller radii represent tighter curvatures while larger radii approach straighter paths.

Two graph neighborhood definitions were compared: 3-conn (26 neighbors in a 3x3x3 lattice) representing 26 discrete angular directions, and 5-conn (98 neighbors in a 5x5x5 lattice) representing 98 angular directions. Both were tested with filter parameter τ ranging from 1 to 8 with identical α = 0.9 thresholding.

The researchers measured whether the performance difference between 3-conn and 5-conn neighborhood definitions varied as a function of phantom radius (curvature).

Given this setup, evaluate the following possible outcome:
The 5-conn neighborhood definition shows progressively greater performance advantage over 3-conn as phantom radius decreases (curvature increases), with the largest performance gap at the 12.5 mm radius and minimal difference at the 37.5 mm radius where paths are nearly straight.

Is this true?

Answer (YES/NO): NO